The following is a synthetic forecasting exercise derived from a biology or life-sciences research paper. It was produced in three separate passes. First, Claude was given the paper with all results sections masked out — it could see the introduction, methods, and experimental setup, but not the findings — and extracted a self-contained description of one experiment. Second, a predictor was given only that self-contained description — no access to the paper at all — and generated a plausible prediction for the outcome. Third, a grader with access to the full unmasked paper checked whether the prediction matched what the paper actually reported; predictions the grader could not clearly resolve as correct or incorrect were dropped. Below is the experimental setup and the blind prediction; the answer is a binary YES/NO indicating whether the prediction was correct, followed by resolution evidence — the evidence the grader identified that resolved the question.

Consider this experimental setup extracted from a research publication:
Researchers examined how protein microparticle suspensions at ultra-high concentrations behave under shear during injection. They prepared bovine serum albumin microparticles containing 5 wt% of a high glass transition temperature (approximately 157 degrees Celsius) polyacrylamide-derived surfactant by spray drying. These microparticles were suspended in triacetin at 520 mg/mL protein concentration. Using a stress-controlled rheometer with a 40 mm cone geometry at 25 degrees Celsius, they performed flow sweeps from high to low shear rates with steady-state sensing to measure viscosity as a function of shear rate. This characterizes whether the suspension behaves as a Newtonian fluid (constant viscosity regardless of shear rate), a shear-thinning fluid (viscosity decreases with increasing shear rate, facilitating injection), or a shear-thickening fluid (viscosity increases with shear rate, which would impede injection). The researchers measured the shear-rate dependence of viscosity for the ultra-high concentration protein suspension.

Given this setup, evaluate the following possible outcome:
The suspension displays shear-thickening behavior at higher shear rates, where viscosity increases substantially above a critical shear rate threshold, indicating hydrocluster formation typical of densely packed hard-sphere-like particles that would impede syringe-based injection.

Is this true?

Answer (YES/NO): NO